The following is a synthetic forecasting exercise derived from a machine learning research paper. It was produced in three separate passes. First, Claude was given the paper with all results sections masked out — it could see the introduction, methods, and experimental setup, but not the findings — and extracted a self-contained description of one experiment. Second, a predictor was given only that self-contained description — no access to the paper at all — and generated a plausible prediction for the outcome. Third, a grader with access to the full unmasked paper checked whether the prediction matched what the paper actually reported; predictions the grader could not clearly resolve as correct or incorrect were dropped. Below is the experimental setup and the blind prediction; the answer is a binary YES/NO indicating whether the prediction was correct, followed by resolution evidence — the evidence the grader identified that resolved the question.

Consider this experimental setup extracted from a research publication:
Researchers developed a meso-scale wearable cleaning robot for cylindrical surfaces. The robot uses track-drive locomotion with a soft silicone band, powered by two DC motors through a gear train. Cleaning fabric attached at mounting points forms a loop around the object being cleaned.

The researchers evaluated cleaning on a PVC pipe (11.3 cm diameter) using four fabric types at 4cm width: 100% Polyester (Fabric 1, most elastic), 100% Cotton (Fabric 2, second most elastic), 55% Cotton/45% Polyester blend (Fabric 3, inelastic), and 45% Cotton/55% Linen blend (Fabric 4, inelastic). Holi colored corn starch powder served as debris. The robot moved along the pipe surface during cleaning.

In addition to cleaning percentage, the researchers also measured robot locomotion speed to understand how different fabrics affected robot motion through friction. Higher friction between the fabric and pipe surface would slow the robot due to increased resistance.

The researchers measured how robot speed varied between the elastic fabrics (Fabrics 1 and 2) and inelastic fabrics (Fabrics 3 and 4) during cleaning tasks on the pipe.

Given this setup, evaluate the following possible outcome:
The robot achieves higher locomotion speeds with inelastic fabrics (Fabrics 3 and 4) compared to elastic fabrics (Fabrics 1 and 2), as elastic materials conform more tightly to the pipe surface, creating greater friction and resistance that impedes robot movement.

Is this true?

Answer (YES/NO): NO